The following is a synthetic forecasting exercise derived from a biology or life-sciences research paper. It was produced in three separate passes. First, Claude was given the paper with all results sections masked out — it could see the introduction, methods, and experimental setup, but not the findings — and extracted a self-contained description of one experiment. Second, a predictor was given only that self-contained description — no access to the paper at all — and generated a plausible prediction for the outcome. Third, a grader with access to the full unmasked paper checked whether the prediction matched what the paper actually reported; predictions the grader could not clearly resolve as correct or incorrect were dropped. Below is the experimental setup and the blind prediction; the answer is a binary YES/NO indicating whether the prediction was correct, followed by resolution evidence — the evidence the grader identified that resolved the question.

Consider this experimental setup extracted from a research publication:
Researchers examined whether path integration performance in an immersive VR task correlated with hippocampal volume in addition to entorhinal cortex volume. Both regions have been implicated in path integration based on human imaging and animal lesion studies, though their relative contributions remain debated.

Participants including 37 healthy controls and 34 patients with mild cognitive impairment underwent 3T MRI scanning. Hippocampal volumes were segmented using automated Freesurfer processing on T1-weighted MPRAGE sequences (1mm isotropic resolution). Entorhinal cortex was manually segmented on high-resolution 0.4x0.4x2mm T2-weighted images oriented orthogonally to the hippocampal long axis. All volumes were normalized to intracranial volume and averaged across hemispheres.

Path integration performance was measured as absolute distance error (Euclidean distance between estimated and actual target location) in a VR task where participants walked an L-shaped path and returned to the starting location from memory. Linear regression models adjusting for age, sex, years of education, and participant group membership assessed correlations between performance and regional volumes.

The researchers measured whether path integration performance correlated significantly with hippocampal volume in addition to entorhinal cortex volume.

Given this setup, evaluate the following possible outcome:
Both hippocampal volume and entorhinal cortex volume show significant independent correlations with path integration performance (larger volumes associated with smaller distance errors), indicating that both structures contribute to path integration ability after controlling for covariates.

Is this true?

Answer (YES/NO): NO